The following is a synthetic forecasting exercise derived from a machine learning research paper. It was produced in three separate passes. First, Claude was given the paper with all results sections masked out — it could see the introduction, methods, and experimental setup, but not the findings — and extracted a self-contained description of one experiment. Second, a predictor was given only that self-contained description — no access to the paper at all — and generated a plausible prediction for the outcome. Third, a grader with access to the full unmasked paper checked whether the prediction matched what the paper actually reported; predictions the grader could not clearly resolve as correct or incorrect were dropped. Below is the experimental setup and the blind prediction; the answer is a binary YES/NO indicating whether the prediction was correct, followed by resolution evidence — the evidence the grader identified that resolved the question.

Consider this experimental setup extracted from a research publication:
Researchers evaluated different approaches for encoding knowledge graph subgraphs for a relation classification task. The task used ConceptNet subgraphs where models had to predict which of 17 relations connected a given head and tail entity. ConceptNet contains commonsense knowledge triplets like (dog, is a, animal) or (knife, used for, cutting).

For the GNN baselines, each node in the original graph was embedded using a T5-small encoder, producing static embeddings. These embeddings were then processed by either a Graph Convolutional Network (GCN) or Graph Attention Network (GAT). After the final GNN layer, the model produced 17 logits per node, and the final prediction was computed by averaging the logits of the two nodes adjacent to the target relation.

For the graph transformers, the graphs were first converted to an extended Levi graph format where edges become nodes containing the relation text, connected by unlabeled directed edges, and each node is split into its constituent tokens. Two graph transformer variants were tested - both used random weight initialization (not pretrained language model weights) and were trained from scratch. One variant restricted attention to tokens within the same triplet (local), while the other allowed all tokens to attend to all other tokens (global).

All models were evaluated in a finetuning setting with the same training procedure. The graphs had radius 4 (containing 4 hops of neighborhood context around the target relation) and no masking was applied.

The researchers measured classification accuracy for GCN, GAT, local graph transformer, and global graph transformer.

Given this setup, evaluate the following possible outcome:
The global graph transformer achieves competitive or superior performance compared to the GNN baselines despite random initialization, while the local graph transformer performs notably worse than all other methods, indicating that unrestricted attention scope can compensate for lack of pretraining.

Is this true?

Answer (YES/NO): NO